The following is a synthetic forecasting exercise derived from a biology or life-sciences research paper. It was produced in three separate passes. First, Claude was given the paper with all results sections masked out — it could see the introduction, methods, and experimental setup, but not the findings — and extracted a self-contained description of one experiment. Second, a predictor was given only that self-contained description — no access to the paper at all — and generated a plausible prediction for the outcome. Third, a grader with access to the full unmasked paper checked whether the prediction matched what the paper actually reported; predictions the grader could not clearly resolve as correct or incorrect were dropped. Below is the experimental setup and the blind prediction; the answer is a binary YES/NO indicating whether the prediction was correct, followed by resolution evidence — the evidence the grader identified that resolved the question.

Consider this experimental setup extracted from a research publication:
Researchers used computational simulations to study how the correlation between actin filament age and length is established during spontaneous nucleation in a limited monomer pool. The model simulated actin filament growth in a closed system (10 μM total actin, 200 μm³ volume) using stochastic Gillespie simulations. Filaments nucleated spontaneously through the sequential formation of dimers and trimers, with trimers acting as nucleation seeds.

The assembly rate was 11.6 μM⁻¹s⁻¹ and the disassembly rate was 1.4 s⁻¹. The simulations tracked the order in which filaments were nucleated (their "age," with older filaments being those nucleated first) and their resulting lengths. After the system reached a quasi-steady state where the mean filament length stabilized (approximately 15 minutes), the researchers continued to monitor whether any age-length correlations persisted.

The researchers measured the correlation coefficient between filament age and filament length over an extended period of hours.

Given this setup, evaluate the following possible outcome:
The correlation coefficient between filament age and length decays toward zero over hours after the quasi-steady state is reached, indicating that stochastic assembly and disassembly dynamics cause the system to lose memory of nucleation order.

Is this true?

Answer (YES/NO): NO